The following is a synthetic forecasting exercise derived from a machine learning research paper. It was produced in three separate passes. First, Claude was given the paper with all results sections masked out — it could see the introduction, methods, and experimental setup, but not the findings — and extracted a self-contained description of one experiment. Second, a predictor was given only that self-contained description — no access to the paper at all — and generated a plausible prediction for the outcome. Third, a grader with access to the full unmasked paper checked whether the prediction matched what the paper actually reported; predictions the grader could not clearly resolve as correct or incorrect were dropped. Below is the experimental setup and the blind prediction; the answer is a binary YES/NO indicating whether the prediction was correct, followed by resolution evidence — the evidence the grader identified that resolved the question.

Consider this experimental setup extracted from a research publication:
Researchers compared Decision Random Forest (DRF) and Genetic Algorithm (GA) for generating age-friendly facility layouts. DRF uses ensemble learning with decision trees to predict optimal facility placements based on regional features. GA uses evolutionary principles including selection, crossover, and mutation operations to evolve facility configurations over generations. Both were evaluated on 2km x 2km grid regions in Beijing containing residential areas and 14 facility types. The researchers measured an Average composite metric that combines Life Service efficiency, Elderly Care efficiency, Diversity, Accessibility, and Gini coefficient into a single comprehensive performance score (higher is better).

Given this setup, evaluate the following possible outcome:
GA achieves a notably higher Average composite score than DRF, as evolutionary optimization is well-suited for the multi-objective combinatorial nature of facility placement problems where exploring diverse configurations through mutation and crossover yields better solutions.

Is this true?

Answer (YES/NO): NO